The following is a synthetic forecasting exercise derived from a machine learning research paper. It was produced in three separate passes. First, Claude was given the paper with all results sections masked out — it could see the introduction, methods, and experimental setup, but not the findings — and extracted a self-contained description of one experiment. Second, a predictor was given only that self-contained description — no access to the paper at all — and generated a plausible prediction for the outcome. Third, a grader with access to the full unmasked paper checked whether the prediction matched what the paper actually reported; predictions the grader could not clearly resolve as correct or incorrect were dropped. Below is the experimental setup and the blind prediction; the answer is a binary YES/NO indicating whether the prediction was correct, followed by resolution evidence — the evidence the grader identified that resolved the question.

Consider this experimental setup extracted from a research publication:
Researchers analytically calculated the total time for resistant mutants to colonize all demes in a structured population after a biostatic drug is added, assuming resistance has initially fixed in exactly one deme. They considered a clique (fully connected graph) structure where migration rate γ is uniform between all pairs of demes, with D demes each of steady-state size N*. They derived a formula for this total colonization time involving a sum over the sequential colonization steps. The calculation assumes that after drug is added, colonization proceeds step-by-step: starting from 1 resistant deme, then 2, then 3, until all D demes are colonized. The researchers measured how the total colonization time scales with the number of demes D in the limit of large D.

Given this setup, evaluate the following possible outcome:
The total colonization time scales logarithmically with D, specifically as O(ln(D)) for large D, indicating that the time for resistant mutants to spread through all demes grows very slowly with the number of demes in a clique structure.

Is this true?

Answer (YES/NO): NO